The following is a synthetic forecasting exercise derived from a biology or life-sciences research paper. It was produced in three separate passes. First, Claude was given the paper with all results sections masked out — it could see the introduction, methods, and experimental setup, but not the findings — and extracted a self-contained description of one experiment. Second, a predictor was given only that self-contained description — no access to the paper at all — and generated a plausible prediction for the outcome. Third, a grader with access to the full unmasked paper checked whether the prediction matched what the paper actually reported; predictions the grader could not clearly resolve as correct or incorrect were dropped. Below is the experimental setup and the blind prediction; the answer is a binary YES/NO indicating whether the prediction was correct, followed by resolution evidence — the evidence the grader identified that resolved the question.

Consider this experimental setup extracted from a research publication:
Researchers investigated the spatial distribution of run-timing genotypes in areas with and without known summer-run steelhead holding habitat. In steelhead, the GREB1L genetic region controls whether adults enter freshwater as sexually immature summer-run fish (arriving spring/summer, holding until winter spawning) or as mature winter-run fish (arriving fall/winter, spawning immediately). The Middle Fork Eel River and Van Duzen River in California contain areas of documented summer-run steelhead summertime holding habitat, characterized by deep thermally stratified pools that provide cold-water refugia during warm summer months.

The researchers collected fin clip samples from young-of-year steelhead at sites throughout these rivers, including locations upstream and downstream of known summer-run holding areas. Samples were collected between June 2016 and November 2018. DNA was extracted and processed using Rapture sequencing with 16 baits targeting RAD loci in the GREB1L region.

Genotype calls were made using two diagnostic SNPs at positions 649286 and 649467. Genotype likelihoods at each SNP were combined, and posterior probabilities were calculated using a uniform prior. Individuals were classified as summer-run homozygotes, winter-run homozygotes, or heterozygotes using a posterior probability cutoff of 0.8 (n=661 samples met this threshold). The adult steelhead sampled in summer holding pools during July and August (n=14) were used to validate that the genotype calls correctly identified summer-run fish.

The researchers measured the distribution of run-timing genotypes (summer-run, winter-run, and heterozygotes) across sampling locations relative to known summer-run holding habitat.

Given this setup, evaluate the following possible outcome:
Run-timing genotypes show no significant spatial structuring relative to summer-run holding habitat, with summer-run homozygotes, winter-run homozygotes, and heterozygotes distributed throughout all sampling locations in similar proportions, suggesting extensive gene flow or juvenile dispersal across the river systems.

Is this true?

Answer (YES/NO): NO